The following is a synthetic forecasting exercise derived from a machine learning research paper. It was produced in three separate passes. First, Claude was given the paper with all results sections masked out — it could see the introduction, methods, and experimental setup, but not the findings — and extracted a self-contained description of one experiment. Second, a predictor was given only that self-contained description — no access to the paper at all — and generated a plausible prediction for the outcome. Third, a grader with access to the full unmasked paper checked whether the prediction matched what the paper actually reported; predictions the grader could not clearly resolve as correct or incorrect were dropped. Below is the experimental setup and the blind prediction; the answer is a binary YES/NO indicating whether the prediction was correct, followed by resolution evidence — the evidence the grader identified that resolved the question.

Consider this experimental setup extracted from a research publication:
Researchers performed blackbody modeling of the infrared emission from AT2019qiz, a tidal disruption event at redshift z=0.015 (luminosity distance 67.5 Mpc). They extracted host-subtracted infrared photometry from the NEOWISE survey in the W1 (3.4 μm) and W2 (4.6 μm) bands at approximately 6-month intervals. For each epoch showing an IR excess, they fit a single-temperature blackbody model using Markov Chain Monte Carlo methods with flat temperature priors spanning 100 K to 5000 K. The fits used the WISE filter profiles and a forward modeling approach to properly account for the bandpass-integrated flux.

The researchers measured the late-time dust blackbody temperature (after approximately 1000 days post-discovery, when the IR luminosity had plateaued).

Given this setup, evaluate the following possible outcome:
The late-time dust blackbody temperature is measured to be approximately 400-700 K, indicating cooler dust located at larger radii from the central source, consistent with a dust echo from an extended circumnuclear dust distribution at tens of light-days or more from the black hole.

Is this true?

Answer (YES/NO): NO